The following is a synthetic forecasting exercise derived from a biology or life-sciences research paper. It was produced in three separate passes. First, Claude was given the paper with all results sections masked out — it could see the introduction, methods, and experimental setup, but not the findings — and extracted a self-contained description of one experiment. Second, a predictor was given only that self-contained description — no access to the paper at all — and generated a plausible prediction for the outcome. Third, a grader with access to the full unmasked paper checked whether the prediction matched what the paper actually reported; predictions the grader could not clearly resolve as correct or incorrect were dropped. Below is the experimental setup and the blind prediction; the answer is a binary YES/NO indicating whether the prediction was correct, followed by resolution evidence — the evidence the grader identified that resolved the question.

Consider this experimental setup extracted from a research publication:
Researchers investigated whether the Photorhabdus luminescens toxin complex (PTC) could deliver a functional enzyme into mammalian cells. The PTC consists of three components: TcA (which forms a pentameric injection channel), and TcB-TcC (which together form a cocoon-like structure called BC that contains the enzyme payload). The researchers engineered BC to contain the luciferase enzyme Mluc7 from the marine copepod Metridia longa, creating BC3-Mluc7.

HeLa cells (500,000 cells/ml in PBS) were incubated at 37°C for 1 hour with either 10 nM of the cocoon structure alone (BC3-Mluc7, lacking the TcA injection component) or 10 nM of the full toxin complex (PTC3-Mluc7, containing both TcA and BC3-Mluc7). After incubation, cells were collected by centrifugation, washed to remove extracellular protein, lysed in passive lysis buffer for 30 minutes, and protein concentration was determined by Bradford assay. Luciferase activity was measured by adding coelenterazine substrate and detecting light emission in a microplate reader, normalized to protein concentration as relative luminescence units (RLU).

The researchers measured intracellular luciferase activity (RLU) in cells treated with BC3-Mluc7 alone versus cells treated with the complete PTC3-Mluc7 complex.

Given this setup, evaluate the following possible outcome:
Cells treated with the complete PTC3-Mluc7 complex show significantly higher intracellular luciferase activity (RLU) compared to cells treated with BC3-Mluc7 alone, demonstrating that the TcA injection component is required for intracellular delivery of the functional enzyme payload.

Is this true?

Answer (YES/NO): YES